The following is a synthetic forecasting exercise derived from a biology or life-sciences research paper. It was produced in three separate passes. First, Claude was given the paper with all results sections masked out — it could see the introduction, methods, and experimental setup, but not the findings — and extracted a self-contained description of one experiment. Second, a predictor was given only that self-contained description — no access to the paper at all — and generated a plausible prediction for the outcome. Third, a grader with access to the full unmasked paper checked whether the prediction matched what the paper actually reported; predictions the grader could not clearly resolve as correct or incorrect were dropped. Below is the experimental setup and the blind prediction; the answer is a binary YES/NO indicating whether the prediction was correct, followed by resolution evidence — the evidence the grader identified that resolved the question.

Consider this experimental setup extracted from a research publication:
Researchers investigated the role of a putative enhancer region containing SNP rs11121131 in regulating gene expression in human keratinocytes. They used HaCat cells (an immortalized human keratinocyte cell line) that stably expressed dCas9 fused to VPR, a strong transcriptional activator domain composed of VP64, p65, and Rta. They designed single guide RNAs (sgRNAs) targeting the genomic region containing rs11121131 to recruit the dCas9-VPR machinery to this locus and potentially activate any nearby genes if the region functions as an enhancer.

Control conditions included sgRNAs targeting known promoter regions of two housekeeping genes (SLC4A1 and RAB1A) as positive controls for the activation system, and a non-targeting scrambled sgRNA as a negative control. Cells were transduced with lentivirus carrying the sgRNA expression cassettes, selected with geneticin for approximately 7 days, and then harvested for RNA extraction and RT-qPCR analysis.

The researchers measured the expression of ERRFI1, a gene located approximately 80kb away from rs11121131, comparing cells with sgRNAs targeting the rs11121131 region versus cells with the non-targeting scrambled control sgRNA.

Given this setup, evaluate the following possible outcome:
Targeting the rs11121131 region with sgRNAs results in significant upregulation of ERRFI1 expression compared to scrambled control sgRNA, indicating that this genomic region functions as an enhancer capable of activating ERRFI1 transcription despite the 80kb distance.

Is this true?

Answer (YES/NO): NO